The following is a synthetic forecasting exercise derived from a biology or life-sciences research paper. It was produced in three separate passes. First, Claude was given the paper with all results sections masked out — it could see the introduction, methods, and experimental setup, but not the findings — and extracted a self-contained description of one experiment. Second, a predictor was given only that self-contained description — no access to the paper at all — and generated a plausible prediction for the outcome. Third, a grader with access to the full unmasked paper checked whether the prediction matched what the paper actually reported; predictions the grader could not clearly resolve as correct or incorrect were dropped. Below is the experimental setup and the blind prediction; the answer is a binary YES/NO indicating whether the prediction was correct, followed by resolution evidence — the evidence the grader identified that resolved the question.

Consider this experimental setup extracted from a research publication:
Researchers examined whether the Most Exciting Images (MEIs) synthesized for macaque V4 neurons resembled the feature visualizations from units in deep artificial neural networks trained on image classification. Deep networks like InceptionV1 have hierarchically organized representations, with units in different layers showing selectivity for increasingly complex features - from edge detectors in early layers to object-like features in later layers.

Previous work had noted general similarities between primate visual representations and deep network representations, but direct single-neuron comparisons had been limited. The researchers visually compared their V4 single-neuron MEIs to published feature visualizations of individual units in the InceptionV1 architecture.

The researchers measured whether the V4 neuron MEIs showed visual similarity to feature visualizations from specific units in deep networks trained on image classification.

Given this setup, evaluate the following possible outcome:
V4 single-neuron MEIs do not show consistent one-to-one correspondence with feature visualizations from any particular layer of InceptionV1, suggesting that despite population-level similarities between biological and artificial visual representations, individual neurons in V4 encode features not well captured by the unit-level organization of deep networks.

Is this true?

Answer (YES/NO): NO